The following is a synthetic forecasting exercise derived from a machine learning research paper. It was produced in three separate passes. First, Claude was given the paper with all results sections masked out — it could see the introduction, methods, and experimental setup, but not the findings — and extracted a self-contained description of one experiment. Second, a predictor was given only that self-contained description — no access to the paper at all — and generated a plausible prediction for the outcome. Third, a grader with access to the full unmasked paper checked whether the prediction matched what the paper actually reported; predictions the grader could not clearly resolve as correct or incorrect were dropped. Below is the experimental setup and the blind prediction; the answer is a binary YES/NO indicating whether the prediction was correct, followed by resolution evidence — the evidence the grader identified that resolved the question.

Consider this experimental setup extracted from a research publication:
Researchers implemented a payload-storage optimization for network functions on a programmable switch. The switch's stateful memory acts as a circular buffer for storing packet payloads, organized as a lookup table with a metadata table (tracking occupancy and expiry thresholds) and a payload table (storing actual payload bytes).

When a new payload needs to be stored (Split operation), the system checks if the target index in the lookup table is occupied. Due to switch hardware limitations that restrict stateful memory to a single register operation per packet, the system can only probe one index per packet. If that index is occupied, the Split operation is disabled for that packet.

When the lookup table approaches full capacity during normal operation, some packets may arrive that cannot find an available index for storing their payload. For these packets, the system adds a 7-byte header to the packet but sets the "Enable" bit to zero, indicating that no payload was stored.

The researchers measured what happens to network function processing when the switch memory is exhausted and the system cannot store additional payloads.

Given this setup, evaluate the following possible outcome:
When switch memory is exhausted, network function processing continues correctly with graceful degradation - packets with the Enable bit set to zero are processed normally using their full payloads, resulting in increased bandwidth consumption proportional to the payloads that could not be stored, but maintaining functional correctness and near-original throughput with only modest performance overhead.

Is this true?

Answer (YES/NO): YES